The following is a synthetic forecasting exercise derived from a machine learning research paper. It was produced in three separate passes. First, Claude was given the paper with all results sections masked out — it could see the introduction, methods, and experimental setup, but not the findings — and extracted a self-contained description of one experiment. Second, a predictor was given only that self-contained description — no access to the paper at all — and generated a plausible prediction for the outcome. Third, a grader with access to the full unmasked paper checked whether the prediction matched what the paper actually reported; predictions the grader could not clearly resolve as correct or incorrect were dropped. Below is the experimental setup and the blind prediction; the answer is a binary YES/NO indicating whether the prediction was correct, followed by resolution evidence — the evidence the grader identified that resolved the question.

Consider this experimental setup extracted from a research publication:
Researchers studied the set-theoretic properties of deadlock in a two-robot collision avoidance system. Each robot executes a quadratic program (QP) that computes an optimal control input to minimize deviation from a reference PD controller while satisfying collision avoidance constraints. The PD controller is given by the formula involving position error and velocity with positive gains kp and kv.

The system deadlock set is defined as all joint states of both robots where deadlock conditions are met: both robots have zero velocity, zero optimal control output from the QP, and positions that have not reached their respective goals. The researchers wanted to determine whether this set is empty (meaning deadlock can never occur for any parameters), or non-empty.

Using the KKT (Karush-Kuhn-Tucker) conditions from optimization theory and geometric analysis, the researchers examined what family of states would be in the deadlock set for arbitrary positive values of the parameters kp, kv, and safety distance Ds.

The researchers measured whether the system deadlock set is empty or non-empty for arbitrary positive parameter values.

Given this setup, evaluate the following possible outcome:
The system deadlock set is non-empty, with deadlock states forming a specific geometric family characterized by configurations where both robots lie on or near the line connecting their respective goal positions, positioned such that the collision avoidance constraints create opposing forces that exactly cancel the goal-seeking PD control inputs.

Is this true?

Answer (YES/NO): YES